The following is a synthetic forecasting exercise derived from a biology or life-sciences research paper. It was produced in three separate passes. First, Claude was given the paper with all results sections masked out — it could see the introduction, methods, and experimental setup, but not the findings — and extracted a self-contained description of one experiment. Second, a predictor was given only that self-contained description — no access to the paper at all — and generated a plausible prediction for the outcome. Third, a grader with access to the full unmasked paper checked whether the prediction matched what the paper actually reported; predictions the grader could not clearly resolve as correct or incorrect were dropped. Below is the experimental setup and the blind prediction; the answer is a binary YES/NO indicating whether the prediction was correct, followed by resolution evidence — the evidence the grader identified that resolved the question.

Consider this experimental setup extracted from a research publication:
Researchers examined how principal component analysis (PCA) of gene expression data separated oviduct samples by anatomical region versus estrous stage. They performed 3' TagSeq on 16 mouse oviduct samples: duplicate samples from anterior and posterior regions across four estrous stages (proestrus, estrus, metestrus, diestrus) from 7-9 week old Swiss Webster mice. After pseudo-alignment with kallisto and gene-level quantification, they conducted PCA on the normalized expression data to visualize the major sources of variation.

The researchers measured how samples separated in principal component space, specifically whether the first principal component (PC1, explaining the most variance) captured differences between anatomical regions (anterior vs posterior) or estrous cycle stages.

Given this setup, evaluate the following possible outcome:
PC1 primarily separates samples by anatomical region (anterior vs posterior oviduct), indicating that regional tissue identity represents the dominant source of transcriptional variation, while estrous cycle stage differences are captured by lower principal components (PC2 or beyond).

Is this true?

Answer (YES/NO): YES